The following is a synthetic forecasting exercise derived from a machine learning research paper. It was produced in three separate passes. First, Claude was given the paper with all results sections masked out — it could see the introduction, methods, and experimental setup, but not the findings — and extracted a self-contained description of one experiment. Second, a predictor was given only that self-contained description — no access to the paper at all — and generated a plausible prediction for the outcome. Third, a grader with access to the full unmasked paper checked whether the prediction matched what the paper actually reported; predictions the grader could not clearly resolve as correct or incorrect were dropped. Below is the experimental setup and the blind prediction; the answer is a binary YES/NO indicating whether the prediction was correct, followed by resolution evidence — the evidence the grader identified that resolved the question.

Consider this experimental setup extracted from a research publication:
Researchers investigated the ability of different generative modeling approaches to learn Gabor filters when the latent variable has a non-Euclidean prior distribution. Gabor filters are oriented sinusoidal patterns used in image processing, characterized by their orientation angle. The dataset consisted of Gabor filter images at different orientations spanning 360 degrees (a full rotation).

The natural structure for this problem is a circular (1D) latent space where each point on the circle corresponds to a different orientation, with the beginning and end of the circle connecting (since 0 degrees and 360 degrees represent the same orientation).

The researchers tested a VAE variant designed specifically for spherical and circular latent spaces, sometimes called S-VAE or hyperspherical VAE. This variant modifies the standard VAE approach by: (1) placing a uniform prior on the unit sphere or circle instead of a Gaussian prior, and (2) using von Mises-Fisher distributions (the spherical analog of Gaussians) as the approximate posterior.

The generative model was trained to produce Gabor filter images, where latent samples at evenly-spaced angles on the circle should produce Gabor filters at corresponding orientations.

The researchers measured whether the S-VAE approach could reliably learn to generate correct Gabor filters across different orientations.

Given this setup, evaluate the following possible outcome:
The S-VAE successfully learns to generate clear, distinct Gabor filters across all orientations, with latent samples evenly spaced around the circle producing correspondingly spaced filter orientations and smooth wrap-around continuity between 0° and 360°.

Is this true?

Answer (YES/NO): NO